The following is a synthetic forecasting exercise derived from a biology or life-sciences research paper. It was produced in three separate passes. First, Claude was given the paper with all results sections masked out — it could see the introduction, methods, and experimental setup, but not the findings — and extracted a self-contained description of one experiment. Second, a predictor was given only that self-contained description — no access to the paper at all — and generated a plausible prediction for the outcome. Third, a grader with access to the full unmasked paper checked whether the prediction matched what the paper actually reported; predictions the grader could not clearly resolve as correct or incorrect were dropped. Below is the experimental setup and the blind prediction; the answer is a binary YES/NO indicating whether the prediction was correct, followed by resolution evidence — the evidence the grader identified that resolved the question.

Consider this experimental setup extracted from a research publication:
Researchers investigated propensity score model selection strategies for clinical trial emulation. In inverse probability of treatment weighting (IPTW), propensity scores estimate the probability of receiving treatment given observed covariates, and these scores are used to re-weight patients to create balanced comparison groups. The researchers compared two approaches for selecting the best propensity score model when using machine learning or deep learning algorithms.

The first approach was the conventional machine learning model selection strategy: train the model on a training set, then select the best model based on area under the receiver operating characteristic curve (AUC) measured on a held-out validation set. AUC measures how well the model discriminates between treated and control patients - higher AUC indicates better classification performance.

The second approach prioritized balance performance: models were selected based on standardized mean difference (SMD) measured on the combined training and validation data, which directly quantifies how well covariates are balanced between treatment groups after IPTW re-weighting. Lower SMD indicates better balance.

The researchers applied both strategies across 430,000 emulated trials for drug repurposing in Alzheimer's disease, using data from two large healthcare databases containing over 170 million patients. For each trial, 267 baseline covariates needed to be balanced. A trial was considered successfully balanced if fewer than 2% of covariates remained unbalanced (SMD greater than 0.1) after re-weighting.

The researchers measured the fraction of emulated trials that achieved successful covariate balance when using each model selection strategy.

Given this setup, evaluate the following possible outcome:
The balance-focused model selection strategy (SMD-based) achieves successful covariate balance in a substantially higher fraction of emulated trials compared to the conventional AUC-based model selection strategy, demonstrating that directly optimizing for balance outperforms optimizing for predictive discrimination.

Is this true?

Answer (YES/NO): YES